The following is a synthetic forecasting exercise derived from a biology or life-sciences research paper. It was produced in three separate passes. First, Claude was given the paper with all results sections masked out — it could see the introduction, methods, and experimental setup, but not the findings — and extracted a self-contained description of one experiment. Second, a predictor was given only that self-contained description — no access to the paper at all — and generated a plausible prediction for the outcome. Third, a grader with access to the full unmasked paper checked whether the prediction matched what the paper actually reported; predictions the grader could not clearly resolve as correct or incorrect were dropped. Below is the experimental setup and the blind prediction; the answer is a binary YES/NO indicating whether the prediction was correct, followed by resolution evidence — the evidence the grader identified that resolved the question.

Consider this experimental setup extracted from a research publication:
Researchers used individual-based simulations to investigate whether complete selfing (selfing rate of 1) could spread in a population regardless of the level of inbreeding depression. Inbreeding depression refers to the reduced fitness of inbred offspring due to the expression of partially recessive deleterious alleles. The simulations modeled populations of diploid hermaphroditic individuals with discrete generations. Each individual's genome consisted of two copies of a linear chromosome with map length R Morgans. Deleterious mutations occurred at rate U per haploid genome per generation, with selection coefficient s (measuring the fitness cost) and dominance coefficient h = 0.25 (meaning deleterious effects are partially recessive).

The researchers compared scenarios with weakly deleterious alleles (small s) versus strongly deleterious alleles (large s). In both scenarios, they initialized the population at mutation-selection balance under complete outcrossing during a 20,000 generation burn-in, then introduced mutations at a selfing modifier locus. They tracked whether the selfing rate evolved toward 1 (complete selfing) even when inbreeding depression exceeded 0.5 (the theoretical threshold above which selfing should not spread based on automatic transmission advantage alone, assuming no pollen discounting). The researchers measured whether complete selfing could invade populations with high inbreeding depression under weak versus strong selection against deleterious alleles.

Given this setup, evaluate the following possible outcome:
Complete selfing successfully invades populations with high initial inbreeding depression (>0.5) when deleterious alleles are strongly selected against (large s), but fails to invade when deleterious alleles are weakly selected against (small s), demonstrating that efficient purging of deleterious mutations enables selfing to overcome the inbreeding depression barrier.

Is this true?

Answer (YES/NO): YES